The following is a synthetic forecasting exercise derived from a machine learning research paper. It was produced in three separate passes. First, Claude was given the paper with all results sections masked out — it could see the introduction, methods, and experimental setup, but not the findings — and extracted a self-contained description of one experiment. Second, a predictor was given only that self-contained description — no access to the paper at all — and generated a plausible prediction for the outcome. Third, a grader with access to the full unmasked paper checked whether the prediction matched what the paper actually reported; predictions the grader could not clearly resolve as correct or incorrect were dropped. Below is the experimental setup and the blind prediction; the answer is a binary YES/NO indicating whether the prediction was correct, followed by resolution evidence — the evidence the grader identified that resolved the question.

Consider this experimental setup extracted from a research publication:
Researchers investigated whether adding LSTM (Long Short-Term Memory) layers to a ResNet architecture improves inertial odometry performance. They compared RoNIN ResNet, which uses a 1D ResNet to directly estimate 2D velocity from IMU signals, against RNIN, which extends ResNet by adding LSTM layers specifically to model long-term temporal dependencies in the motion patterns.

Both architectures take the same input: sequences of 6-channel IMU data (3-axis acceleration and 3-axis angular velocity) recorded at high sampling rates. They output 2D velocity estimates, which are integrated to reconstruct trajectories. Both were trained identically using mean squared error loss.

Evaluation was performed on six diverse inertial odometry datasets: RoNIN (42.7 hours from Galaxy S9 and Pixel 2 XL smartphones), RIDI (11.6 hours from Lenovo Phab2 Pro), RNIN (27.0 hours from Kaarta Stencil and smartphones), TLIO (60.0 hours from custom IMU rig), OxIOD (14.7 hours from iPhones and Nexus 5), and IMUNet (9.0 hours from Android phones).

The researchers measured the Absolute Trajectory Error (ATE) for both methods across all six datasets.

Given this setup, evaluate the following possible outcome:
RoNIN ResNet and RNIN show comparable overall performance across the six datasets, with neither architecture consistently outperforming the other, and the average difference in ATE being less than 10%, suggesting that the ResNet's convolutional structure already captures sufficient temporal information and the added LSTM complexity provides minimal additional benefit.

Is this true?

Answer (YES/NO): NO